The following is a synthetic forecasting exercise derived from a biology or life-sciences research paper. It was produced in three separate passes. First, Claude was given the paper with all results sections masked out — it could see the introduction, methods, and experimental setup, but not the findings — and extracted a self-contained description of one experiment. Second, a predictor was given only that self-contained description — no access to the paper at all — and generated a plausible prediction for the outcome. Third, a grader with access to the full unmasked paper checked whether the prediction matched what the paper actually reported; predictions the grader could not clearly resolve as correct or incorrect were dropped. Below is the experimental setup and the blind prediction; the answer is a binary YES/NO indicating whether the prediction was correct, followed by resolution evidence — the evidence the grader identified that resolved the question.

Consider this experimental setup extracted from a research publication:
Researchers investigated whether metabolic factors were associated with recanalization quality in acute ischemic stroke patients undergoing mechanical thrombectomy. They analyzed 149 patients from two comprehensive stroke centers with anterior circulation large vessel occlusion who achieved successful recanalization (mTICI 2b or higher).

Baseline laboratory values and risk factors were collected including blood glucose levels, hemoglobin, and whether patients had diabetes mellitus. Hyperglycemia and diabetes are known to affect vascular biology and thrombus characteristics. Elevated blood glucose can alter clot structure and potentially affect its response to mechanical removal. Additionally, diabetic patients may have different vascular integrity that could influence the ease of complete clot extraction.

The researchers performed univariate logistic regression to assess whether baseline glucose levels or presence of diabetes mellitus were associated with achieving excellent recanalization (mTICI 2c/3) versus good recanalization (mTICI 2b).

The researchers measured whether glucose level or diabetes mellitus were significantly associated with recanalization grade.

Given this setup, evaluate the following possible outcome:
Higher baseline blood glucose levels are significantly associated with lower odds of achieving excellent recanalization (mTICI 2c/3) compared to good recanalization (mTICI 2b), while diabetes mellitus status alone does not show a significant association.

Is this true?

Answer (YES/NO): NO